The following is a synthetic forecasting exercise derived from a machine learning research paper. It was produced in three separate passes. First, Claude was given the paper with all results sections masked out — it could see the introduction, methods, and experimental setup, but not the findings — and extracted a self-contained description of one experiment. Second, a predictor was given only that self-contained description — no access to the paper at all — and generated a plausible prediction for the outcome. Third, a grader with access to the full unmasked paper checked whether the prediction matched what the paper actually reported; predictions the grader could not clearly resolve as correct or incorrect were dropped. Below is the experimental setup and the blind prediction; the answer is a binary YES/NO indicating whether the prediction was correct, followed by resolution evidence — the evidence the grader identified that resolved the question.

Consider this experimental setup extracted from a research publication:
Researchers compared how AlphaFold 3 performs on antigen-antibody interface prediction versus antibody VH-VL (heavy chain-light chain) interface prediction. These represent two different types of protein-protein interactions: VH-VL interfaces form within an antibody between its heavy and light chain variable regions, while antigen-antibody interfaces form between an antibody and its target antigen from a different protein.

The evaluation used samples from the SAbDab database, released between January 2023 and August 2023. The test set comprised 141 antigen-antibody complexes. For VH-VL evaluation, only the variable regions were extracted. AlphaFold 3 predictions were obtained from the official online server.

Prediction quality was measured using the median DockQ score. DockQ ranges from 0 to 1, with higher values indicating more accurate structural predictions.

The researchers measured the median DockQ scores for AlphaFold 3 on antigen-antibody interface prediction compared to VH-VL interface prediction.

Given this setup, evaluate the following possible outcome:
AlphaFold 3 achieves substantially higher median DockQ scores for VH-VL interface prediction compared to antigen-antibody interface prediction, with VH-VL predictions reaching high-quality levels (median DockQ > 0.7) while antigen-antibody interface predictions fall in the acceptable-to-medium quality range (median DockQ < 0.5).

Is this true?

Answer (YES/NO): NO